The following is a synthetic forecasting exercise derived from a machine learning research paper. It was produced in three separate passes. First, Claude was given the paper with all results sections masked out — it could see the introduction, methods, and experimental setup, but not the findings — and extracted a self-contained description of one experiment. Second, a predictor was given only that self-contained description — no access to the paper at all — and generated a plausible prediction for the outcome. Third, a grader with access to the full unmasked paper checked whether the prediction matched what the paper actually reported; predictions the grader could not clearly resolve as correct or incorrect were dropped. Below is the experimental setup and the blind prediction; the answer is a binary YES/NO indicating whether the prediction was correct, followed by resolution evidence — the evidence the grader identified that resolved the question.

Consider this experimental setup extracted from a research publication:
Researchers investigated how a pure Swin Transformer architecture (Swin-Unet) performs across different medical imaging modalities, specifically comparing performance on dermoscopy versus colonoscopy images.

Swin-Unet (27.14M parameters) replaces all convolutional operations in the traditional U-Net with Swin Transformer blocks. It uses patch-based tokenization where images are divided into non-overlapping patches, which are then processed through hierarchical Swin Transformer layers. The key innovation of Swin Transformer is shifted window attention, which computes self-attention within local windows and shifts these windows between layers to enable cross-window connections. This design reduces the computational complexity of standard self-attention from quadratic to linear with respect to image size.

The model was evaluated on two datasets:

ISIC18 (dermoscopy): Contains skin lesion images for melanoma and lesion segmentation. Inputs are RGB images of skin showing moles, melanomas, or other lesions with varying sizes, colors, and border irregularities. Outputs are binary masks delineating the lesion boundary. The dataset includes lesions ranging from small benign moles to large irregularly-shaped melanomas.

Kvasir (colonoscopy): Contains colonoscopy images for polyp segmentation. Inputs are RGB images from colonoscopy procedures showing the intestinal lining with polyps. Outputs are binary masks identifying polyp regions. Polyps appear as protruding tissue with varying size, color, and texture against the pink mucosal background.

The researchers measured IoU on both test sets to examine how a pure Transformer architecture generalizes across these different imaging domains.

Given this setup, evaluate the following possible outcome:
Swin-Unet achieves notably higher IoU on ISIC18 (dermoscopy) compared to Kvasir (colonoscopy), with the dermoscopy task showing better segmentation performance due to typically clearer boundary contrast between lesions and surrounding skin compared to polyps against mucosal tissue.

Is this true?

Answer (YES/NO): YES